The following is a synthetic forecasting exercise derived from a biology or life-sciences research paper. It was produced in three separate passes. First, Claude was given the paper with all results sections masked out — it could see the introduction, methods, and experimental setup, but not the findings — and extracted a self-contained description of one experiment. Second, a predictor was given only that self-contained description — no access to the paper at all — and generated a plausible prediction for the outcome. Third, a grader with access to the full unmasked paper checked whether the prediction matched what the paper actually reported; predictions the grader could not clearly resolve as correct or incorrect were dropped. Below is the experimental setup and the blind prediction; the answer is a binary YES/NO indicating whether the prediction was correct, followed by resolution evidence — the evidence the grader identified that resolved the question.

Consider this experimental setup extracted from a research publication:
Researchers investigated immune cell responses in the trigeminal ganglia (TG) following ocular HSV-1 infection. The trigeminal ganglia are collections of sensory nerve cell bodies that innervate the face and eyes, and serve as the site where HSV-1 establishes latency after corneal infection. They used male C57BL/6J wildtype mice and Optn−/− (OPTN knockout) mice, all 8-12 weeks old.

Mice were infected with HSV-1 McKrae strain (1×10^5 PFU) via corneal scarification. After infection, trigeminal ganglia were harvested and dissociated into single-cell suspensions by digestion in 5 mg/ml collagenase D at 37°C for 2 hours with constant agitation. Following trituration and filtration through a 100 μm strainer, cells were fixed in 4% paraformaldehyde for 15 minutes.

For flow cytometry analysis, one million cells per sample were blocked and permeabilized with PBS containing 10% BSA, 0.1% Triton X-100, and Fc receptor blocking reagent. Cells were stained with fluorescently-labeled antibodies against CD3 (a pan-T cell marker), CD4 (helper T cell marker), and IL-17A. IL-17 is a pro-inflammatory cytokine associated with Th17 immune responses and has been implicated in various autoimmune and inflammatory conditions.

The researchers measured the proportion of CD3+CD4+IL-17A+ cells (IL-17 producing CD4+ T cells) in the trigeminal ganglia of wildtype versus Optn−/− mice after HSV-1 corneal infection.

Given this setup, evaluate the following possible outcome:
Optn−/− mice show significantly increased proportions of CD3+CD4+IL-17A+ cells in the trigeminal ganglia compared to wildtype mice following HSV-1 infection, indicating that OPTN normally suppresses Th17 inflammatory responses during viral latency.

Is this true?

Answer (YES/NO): YES